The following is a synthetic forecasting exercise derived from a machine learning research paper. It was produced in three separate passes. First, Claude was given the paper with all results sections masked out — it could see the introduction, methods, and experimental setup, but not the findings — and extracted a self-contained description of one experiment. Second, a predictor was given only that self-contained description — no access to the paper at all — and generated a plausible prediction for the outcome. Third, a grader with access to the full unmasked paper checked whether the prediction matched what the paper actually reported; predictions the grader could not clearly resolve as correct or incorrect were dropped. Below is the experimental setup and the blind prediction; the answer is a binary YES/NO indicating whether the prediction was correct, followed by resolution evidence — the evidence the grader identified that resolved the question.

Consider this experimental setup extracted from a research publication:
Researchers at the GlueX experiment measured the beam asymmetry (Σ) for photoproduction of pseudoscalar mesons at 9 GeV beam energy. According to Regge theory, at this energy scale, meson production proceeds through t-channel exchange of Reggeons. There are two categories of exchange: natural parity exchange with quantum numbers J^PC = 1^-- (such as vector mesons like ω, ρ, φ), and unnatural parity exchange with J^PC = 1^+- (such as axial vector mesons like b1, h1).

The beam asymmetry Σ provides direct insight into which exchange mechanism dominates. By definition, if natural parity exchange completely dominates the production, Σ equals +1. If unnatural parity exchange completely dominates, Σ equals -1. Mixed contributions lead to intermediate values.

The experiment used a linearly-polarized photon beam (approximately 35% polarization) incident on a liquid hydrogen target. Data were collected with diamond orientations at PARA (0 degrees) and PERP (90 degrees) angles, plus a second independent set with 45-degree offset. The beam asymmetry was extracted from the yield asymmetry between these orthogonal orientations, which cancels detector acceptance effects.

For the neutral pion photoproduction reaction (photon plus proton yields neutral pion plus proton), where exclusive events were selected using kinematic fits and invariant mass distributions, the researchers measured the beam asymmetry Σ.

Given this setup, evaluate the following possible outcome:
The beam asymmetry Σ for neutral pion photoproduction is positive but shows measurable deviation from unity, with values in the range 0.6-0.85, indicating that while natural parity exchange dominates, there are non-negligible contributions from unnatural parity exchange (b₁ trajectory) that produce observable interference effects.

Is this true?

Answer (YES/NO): NO